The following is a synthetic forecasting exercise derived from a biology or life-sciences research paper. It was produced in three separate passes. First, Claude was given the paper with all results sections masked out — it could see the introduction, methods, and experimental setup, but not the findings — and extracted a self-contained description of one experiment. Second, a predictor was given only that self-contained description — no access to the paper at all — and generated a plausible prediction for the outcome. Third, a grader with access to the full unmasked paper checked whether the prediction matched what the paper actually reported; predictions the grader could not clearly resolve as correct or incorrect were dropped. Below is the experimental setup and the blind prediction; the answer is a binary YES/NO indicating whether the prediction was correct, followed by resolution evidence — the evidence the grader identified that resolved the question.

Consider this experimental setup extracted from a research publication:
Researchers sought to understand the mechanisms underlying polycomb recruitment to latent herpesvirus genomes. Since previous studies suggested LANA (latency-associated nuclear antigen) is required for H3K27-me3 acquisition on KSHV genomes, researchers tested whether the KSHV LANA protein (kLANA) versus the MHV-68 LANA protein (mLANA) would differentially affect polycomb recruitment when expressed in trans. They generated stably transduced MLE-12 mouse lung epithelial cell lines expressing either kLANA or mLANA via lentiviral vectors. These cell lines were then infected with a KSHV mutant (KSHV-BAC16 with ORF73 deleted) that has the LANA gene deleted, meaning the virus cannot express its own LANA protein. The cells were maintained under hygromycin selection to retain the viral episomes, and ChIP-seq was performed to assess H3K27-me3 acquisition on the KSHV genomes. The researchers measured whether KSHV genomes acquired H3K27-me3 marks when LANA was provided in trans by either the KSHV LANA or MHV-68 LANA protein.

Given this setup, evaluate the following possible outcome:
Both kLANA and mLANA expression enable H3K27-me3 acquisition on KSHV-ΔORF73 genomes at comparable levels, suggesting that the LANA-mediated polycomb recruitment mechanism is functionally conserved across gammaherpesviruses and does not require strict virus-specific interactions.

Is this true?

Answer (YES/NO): YES